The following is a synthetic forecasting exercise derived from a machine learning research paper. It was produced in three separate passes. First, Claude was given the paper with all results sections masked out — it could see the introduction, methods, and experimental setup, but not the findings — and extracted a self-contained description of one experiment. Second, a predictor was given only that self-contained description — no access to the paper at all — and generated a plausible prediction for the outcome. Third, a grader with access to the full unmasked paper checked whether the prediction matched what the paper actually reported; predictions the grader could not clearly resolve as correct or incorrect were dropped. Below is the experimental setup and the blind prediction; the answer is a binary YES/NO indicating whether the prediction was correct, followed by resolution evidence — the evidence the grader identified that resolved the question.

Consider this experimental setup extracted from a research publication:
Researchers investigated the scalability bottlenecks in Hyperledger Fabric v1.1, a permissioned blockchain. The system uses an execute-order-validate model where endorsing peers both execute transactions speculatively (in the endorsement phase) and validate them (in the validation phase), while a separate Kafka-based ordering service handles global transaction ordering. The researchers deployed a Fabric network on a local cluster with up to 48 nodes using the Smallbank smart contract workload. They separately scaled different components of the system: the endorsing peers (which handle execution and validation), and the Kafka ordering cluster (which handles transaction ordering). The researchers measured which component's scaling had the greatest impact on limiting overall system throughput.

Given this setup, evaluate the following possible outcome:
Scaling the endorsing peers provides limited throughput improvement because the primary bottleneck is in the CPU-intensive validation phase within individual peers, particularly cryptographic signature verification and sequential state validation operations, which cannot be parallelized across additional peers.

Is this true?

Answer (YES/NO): NO